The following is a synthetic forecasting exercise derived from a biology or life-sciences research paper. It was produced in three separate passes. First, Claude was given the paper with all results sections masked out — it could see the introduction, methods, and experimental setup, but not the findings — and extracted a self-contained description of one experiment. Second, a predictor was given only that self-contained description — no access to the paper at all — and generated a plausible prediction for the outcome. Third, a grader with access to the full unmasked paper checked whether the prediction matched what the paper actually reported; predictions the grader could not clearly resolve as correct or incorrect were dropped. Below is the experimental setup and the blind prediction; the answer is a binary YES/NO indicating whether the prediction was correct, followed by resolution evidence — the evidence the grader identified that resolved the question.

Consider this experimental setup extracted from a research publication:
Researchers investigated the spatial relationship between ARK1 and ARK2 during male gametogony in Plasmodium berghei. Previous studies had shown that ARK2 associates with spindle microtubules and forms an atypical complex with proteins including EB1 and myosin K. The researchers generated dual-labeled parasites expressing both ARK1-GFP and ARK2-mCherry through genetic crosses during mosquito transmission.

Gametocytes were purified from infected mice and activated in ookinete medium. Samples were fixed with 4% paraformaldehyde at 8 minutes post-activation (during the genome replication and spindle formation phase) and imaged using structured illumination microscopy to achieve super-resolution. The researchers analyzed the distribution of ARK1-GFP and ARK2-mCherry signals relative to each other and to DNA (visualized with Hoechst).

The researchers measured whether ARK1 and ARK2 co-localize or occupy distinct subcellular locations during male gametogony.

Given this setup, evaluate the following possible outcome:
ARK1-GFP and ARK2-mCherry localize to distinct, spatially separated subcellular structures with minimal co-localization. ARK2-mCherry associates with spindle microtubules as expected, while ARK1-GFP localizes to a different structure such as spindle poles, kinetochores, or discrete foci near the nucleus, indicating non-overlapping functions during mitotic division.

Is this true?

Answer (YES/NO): NO